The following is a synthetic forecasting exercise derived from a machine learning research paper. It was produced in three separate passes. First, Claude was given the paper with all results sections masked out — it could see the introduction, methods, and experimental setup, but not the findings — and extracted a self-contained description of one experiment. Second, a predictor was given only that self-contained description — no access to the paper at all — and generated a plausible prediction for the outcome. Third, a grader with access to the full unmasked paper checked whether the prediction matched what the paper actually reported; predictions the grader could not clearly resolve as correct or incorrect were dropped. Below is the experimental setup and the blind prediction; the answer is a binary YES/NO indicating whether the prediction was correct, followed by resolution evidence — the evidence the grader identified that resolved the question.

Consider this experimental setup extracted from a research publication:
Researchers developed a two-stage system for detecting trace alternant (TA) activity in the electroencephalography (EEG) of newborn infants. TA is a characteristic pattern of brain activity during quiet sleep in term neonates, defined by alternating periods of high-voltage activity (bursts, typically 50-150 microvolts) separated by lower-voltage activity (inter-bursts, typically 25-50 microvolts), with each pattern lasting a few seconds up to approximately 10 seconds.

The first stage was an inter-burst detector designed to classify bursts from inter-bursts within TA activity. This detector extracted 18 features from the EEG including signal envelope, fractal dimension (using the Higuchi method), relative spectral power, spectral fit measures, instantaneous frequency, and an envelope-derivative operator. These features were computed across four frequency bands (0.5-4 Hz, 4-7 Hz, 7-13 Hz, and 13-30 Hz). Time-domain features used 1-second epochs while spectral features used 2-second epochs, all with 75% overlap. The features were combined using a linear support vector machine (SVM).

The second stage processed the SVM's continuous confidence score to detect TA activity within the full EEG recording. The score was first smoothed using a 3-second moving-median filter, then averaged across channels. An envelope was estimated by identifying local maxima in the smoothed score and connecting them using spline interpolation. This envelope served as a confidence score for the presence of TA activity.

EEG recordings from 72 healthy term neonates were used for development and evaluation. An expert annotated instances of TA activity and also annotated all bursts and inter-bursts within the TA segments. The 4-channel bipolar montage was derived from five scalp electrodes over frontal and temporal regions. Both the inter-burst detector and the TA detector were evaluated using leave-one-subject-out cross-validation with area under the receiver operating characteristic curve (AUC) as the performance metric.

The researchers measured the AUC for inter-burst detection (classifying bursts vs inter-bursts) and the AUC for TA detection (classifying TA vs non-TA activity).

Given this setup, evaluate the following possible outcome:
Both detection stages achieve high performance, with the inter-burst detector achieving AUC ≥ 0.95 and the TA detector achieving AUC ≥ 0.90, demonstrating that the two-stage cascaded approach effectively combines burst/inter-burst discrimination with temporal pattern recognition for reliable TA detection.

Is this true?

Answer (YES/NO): NO